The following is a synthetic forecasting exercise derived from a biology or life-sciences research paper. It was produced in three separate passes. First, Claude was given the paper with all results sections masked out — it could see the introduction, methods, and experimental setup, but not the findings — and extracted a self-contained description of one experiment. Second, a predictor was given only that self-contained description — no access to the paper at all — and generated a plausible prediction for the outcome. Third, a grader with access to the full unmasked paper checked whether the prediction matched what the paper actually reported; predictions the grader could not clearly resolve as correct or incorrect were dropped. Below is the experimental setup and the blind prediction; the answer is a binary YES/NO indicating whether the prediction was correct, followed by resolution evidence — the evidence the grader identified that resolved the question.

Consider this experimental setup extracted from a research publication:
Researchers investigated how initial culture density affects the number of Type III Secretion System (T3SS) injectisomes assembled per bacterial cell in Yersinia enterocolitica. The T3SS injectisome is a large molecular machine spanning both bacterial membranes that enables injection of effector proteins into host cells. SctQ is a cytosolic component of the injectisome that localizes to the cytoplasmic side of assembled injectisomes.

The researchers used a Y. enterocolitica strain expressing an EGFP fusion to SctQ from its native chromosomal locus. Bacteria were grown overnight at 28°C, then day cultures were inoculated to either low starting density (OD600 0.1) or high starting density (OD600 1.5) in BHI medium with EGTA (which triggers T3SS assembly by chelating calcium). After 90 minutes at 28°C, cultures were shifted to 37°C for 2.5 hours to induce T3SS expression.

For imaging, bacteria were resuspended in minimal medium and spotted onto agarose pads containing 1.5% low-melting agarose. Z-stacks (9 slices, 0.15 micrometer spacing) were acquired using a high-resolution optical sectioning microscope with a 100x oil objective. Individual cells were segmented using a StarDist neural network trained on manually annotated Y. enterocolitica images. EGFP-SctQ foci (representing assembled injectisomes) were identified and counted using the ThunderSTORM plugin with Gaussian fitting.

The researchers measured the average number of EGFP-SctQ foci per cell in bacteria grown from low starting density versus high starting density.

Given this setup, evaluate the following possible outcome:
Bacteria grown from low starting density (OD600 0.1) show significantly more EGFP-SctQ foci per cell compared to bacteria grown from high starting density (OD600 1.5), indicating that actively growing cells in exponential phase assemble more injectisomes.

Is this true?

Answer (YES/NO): YES